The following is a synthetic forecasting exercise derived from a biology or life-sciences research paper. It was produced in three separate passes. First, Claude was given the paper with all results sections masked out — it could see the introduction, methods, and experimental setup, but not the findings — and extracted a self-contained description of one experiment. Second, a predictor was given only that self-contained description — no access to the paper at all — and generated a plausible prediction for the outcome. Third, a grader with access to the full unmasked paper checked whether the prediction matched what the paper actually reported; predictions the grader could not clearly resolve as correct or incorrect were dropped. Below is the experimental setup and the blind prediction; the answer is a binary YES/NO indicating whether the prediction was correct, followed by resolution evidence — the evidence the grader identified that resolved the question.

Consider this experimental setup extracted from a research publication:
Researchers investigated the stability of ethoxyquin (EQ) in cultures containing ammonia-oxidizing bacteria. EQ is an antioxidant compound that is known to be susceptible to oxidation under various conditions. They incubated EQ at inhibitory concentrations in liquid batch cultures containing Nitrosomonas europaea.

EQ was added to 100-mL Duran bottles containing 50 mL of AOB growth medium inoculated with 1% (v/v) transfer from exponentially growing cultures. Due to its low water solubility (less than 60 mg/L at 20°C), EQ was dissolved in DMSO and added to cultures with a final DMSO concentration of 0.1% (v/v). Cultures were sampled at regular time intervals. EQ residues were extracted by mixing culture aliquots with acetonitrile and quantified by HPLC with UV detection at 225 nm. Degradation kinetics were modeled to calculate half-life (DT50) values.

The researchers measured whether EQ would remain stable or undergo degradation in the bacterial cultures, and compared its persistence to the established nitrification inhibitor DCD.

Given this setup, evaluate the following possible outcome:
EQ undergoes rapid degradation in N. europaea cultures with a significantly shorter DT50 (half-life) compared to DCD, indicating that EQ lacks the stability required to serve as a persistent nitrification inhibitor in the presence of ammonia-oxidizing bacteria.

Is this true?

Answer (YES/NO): NO